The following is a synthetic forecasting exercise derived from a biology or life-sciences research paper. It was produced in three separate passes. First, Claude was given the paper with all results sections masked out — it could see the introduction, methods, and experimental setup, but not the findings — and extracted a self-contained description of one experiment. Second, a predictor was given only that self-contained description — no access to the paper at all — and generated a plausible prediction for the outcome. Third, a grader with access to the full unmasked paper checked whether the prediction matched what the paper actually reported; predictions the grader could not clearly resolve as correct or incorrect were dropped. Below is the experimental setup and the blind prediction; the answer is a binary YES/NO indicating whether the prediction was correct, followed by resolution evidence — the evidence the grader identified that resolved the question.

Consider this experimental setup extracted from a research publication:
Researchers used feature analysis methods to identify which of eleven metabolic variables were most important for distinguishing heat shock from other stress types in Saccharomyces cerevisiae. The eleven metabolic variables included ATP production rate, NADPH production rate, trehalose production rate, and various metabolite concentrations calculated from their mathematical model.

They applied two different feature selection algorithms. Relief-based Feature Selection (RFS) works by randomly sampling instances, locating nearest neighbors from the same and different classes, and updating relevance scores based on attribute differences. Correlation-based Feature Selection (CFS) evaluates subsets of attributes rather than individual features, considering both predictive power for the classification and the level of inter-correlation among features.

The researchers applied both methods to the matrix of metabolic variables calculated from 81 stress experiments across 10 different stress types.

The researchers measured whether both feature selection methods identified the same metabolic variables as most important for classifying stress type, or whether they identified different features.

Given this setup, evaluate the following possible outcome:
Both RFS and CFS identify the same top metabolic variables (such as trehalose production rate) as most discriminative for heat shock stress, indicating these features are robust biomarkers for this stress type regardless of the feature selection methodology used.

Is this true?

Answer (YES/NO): YES